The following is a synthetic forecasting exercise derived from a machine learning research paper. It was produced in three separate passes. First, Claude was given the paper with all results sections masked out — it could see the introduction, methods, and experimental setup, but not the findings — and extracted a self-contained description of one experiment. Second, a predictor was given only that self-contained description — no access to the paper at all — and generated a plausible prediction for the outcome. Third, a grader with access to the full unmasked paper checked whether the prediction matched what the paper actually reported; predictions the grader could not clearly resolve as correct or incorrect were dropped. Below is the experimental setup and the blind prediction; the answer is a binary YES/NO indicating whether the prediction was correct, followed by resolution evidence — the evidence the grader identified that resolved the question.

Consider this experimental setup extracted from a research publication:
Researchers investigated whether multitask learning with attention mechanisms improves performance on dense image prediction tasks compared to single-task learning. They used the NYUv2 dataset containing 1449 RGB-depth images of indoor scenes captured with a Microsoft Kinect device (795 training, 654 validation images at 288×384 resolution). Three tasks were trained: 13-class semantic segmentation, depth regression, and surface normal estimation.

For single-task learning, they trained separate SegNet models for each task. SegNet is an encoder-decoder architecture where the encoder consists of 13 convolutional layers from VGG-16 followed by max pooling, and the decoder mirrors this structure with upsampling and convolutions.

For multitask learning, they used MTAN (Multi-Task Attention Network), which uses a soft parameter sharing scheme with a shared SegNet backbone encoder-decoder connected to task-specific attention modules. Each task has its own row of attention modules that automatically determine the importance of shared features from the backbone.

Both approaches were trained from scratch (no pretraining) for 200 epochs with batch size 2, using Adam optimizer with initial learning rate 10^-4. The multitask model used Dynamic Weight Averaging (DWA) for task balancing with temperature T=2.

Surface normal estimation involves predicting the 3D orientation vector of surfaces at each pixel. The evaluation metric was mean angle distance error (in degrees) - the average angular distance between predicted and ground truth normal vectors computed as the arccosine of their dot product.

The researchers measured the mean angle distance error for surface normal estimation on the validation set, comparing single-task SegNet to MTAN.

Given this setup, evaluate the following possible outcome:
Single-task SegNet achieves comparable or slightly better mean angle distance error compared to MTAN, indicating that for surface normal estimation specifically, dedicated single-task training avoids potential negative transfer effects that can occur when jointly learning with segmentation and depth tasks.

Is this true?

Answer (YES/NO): YES